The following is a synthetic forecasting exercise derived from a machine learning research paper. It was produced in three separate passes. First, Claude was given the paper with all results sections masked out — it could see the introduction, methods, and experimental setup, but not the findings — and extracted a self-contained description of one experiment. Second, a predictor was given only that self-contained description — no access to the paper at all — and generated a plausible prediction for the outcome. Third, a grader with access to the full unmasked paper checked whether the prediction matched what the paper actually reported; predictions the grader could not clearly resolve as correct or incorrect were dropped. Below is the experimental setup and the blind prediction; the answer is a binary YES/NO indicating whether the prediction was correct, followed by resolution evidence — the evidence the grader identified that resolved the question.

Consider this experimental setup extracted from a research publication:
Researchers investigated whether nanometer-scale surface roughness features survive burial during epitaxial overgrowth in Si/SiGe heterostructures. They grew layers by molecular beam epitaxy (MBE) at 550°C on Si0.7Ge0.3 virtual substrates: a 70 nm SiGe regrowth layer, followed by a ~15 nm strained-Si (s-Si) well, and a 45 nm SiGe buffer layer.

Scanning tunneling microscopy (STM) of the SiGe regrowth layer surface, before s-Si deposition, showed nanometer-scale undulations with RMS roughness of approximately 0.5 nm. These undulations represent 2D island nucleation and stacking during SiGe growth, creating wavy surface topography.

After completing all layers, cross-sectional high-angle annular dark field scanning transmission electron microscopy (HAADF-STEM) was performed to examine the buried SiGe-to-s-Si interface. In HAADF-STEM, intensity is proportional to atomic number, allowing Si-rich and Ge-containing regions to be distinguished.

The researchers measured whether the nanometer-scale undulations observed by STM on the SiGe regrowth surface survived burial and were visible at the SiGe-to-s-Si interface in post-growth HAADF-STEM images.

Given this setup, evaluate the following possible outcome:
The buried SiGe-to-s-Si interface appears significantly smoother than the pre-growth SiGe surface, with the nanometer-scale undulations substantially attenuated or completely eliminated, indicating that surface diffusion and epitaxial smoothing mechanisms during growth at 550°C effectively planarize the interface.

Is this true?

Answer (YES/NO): NO